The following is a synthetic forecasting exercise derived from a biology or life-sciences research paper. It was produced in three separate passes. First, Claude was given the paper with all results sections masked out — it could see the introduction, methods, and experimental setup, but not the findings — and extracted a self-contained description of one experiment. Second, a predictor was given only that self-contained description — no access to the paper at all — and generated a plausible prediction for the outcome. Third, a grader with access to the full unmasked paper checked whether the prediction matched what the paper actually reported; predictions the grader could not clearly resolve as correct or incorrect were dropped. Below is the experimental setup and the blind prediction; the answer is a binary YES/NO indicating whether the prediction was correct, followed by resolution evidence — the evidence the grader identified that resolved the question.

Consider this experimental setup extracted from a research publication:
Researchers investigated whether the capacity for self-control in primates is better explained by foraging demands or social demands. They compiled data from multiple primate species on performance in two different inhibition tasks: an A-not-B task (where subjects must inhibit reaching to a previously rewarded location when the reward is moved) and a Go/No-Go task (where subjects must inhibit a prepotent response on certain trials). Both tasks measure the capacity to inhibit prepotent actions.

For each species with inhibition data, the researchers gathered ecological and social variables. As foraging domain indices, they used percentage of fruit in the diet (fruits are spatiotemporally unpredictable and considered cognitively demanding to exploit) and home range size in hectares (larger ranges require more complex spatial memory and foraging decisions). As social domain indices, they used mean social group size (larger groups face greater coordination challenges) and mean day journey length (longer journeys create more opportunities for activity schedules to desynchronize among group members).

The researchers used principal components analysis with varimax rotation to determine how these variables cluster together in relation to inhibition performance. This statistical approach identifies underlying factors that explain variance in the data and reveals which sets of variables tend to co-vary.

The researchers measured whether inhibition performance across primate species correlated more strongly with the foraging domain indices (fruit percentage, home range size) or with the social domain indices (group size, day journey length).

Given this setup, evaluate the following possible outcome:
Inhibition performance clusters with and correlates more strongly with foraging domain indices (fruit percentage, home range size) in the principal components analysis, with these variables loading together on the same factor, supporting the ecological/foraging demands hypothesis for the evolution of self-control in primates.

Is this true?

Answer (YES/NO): NO